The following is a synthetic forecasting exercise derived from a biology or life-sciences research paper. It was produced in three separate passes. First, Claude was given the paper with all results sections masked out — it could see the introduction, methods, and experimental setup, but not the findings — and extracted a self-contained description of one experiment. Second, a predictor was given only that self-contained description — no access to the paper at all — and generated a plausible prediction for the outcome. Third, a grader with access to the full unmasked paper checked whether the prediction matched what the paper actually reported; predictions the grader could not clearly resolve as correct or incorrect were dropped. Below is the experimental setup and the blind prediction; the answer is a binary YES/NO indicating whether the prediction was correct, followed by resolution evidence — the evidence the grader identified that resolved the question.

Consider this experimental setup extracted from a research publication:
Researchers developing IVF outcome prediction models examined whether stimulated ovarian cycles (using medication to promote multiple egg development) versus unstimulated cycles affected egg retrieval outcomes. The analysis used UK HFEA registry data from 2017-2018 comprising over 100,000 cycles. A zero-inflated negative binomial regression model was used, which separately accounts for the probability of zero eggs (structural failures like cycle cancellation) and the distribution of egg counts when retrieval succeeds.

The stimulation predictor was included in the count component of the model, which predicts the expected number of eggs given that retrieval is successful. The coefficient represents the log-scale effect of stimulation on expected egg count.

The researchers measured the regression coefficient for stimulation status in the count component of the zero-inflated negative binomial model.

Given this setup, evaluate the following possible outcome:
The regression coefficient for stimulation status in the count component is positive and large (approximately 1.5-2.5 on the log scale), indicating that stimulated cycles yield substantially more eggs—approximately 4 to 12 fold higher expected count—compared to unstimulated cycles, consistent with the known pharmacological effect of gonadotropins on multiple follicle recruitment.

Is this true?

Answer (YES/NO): NO